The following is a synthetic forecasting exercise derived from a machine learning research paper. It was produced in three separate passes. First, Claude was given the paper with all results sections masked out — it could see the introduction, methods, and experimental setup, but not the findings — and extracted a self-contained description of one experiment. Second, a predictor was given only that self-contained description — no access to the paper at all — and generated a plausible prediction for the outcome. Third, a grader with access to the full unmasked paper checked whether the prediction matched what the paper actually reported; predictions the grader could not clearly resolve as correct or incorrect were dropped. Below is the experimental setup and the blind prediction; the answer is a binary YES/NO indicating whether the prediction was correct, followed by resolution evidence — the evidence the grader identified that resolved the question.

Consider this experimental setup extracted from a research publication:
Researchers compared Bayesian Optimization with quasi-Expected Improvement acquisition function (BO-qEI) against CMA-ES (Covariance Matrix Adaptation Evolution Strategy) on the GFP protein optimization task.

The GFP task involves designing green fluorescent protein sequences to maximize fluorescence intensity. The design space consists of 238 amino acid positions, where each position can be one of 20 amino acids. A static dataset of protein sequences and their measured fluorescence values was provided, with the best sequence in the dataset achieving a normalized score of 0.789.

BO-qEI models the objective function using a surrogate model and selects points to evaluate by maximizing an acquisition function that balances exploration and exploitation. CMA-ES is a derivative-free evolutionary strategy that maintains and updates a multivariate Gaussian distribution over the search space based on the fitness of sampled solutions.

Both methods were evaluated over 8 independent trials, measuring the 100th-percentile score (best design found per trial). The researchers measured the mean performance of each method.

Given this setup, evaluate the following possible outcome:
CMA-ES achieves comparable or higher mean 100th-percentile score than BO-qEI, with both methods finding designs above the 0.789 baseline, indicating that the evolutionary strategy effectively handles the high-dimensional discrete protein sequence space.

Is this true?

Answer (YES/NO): NO